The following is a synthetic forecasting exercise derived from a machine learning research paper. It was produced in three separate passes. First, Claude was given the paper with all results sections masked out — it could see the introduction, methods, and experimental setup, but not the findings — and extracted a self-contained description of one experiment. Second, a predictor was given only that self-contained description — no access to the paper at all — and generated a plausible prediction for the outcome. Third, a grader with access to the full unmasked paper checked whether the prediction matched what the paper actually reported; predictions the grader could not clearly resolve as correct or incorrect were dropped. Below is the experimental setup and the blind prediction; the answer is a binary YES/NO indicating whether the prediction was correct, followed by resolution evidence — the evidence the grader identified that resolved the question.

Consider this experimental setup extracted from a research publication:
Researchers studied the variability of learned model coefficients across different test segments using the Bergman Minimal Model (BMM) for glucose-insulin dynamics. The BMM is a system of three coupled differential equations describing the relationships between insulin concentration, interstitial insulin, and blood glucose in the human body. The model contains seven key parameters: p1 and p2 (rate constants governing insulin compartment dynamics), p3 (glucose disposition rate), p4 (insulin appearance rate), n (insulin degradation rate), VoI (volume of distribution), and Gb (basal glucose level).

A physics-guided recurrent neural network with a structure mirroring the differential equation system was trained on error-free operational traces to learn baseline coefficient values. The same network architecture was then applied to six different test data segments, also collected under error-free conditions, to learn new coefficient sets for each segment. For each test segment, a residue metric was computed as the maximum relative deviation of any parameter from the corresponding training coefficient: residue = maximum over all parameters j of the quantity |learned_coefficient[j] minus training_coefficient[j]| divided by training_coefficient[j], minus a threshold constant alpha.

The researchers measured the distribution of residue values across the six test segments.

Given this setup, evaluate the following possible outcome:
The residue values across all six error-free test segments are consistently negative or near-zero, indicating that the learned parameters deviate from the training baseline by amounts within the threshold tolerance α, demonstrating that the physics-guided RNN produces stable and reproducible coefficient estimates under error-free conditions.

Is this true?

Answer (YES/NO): YES